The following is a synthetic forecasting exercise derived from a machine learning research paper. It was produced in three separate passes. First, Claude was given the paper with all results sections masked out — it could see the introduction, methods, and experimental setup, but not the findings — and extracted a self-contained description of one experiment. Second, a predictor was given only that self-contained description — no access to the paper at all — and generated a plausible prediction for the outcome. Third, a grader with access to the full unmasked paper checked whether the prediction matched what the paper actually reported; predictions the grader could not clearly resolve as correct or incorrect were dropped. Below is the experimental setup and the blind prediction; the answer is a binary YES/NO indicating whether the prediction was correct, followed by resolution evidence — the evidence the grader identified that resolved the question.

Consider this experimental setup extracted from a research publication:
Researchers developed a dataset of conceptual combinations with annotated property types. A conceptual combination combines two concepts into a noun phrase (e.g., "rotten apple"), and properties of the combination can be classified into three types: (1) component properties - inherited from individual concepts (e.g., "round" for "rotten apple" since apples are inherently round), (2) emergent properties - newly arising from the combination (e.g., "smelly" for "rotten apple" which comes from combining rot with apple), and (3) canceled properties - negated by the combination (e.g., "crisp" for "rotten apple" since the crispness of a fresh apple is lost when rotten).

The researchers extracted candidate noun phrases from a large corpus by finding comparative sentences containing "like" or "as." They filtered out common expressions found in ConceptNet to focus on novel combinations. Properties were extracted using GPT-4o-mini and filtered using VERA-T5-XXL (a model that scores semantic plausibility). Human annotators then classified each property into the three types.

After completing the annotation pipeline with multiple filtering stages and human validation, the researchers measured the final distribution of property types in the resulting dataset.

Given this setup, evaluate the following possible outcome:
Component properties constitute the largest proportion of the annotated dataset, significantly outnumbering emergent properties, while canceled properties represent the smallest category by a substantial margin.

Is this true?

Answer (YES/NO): YES